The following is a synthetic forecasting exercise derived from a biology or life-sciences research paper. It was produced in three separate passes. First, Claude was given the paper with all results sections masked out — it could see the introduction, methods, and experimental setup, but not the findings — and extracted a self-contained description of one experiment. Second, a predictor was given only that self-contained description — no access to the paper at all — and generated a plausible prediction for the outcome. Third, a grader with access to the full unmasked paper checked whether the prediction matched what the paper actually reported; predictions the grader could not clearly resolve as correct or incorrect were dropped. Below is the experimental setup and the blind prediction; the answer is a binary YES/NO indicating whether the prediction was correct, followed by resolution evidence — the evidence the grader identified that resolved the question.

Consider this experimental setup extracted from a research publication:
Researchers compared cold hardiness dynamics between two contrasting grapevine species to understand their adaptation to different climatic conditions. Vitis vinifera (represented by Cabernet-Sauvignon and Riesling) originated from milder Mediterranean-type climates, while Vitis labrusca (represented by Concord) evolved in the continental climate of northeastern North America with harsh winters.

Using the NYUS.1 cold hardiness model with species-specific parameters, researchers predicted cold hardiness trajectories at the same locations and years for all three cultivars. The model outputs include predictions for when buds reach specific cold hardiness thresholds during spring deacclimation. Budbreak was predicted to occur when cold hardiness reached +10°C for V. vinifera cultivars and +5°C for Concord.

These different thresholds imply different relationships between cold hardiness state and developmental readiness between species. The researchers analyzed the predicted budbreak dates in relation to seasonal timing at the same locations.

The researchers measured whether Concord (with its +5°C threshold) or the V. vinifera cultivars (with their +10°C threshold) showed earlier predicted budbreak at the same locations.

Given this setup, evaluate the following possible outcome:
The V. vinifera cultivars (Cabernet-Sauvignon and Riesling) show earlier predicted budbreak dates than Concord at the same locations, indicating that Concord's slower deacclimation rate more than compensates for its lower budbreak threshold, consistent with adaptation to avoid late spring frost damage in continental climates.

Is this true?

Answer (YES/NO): NO